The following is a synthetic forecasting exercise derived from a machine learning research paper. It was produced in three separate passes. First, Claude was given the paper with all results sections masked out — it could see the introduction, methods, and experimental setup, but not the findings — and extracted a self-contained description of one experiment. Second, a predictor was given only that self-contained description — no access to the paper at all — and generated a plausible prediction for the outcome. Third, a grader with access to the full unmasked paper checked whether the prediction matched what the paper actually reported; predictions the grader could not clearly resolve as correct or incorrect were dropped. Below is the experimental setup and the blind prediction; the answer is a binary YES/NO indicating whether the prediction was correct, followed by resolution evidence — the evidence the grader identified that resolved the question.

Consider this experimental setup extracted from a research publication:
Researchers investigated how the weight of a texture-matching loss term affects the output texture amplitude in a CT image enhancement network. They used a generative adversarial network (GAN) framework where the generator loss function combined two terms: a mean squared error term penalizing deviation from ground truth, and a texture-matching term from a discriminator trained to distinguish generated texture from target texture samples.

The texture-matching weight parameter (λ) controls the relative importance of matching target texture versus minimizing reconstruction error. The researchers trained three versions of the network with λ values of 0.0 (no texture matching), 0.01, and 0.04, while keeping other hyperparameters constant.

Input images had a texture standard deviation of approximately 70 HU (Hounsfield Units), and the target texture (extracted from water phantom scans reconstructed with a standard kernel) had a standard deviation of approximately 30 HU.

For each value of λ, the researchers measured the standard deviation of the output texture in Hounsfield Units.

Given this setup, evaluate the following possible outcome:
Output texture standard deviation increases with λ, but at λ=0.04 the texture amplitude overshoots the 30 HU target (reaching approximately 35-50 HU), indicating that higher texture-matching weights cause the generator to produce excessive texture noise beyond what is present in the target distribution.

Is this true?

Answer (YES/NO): NO